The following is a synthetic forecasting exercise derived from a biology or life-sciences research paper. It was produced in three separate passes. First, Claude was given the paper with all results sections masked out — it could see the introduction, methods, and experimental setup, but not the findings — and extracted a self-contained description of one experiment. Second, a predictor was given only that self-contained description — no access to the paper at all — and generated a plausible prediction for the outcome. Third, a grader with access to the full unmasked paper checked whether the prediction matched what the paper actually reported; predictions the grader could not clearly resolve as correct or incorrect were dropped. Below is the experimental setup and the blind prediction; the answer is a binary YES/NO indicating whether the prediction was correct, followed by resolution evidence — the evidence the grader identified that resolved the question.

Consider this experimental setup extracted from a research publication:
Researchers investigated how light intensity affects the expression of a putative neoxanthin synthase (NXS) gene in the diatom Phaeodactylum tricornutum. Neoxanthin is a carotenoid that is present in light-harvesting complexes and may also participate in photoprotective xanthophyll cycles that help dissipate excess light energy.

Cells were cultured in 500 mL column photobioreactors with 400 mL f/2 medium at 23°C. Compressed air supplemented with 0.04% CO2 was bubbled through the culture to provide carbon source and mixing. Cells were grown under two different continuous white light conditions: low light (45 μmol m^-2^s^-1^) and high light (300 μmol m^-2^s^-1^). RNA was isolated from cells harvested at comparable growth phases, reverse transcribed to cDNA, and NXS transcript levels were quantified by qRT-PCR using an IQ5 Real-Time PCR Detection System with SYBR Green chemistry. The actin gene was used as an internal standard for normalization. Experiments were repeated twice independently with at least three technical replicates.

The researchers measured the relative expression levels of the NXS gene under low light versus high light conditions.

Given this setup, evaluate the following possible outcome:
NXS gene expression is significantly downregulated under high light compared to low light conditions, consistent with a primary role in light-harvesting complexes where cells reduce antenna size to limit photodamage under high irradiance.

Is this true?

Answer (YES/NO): NO